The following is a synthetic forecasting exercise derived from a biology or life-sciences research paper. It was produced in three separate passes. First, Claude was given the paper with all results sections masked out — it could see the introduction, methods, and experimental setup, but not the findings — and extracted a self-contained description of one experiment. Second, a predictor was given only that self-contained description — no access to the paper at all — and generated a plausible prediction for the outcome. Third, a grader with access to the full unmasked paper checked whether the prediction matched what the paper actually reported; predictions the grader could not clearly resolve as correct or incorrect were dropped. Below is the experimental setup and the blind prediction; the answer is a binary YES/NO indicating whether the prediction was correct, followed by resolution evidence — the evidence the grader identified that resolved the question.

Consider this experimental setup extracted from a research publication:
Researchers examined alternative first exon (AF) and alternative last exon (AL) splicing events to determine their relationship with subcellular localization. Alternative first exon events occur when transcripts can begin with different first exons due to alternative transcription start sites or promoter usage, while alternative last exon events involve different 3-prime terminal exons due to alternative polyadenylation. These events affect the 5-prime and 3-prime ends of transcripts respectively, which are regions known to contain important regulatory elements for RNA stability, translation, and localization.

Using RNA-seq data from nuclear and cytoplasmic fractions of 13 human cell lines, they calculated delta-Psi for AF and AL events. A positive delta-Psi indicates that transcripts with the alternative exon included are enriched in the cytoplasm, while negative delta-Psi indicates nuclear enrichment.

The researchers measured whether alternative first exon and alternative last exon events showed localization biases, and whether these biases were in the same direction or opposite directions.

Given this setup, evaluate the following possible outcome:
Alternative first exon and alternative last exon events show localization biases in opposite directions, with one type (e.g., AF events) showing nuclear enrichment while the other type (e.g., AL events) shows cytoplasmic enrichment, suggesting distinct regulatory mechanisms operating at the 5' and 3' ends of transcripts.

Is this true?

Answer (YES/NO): NO